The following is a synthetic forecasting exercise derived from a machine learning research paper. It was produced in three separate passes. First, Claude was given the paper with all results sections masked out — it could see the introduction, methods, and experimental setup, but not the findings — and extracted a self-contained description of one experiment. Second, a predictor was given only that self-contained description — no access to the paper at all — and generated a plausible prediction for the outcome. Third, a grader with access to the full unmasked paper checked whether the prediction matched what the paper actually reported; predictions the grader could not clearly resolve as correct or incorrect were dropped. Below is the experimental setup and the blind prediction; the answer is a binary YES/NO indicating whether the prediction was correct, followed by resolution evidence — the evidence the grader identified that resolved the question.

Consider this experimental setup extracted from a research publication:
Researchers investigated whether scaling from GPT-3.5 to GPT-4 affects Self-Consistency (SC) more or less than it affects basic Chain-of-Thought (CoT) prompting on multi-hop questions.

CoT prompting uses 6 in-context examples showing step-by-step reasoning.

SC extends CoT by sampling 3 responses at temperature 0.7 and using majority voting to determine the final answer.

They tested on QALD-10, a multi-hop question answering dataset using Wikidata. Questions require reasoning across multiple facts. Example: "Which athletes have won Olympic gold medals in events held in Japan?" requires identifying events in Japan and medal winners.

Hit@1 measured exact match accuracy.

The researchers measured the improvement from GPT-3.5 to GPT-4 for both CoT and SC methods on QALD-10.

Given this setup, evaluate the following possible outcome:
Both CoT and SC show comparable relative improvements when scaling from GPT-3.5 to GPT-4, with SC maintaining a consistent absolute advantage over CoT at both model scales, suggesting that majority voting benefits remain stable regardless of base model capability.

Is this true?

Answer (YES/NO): NO